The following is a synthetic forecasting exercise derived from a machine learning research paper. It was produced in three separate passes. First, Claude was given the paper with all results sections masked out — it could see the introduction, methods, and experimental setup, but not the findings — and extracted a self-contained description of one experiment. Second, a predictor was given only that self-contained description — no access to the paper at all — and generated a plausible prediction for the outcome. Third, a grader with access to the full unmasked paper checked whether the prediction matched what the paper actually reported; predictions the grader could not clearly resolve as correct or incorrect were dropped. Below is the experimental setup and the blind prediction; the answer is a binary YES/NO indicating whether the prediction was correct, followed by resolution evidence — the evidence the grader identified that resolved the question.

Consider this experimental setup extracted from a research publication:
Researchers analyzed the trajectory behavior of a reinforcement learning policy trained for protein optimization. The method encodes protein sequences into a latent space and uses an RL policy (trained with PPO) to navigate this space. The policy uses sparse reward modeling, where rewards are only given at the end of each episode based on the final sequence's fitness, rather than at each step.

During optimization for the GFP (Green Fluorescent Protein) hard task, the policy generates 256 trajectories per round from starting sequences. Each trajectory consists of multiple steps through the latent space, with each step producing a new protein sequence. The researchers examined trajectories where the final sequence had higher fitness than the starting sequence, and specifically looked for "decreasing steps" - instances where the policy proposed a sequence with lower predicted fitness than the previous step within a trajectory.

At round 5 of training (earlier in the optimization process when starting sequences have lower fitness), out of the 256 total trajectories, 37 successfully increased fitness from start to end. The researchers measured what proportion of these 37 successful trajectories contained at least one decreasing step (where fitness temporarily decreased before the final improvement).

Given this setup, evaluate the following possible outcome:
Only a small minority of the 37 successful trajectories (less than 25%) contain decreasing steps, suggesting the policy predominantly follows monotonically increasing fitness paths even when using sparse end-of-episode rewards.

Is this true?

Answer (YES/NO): NO